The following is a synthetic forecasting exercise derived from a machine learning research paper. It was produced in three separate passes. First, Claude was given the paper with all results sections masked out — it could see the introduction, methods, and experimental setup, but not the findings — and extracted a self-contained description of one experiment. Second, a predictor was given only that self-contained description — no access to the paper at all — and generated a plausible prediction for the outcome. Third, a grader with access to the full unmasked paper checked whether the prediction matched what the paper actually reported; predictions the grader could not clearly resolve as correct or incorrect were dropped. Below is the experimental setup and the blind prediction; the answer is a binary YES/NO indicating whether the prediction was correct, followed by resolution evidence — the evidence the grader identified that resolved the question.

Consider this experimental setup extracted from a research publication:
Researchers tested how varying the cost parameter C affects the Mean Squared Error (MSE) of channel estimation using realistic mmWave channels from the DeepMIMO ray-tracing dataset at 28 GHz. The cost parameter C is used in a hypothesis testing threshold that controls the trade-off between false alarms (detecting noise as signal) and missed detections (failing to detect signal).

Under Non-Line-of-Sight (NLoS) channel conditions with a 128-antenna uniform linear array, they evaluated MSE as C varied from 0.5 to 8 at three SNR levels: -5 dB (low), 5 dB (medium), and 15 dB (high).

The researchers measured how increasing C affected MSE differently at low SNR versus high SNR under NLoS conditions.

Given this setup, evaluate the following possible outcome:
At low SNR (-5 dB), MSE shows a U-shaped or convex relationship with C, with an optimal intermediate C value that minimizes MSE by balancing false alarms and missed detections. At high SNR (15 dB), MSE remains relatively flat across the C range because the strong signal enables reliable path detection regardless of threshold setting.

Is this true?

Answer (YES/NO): NO